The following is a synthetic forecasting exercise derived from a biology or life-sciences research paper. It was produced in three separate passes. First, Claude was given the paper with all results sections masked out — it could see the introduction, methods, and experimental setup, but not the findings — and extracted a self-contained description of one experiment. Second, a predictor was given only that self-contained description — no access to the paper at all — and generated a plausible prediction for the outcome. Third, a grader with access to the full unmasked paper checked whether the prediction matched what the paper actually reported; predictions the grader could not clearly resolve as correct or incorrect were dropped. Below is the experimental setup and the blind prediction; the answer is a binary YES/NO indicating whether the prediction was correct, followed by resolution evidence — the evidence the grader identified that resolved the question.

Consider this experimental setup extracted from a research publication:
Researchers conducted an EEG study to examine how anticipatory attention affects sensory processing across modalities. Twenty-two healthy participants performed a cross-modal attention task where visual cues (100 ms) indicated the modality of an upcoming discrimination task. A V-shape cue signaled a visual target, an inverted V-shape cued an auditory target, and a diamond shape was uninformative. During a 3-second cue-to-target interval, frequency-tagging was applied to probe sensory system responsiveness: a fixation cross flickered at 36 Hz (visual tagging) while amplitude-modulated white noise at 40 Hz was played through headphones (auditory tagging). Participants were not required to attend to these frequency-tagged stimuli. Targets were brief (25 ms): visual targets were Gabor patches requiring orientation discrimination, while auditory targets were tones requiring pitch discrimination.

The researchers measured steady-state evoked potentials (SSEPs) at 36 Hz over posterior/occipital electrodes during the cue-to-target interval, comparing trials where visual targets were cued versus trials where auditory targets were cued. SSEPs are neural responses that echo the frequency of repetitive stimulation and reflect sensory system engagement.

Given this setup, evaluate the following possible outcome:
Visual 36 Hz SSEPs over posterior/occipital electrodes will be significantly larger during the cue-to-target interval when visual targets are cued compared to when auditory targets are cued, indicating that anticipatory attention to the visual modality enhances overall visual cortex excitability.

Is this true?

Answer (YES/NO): NO